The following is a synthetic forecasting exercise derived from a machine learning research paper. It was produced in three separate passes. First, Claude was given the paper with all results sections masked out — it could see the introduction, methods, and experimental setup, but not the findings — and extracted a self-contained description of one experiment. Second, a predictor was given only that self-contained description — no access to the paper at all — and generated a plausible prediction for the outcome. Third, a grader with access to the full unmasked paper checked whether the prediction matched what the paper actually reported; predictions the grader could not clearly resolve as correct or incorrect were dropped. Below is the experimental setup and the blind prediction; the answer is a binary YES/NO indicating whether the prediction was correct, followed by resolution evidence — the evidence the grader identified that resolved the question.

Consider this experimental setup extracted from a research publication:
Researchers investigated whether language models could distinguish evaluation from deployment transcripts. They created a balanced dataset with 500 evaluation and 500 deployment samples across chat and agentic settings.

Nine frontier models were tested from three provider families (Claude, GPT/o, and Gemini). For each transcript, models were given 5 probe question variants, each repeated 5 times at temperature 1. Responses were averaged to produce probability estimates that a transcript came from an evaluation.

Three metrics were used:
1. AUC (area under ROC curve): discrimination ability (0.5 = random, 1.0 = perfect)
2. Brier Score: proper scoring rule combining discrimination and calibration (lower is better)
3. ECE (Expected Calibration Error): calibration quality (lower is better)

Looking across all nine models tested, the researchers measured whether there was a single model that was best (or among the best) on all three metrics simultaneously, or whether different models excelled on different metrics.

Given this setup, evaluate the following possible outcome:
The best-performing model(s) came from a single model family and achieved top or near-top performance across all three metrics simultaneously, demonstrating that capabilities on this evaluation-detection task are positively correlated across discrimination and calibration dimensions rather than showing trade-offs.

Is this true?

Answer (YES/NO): NO